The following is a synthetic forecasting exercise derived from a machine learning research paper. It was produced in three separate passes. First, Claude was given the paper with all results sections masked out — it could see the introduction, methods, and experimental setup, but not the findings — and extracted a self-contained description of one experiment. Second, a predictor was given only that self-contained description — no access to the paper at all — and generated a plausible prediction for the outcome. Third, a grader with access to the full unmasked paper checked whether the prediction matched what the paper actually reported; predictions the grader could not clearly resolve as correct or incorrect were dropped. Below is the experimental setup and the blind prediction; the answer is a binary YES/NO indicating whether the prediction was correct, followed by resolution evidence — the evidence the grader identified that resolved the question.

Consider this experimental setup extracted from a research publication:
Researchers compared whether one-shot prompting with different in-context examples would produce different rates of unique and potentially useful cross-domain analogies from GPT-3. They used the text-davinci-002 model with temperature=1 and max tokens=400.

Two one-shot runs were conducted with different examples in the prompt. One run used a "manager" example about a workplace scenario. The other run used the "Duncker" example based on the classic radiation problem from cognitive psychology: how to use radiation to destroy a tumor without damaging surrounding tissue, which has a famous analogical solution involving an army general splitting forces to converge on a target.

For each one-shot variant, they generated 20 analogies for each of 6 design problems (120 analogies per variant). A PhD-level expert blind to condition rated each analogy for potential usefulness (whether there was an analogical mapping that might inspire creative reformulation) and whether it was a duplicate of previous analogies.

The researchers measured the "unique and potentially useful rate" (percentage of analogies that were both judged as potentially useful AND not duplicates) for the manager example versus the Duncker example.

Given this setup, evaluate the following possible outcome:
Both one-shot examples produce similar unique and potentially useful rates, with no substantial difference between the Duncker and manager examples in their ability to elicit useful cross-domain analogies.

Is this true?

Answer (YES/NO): YES